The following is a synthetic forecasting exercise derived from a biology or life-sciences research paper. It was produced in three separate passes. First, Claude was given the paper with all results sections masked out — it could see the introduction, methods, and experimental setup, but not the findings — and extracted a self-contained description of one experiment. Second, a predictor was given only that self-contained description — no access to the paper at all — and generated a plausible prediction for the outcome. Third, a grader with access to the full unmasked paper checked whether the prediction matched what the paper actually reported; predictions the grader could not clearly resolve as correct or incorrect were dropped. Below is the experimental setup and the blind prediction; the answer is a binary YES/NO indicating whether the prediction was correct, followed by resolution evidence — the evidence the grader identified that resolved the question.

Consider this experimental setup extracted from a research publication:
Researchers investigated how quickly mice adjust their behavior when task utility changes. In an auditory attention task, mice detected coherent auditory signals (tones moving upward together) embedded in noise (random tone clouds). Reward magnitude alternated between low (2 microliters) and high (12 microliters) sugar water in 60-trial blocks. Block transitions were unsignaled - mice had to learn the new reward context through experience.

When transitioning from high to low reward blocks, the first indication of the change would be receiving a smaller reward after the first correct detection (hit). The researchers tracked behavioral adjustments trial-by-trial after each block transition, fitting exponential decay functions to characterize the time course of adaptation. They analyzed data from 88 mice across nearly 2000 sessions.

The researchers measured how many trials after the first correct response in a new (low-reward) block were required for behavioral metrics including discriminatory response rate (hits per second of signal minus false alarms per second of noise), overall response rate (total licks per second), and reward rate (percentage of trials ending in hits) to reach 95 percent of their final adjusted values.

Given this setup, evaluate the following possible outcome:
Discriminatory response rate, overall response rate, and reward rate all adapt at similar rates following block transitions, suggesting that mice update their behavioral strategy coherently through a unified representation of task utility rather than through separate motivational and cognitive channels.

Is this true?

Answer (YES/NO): YES